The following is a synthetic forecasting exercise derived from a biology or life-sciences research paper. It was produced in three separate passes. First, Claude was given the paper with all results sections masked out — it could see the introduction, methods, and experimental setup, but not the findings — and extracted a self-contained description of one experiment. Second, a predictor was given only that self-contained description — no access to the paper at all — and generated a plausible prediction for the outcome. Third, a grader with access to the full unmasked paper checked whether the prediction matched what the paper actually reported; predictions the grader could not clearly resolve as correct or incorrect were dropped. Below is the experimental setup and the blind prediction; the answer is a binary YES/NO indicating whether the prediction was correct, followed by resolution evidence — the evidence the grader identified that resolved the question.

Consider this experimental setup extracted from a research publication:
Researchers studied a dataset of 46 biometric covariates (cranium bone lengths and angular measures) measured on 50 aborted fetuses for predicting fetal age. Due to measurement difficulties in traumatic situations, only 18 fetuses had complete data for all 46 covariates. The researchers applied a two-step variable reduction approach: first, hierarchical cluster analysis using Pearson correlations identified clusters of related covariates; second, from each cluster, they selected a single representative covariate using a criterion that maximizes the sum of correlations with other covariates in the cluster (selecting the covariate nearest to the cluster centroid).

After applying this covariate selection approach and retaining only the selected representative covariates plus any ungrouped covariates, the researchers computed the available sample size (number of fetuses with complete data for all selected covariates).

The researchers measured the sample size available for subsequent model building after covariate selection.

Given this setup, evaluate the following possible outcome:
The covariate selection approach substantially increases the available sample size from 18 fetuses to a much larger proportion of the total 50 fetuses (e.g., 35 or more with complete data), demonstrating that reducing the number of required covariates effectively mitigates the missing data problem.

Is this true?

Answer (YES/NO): YES